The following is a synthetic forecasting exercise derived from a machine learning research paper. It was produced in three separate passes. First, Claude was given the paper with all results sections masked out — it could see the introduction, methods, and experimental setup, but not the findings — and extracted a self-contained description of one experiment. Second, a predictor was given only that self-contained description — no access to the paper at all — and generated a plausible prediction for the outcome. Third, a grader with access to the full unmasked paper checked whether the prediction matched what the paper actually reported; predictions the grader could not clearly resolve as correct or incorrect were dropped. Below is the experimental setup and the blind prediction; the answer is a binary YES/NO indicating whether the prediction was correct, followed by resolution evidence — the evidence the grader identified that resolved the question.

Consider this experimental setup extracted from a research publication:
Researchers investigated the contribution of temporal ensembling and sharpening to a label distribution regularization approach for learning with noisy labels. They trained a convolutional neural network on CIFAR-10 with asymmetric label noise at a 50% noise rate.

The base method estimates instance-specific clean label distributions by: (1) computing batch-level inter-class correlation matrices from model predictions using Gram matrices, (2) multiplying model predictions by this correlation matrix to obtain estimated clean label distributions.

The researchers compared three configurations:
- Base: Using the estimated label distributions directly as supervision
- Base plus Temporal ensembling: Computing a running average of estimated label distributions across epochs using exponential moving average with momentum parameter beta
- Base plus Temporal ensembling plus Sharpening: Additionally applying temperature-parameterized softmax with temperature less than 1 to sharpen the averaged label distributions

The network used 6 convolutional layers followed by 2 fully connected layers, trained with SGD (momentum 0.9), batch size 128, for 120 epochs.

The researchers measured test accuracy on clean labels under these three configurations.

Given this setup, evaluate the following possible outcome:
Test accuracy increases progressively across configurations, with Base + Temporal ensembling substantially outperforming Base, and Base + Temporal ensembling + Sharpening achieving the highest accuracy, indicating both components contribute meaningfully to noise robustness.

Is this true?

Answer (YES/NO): YES